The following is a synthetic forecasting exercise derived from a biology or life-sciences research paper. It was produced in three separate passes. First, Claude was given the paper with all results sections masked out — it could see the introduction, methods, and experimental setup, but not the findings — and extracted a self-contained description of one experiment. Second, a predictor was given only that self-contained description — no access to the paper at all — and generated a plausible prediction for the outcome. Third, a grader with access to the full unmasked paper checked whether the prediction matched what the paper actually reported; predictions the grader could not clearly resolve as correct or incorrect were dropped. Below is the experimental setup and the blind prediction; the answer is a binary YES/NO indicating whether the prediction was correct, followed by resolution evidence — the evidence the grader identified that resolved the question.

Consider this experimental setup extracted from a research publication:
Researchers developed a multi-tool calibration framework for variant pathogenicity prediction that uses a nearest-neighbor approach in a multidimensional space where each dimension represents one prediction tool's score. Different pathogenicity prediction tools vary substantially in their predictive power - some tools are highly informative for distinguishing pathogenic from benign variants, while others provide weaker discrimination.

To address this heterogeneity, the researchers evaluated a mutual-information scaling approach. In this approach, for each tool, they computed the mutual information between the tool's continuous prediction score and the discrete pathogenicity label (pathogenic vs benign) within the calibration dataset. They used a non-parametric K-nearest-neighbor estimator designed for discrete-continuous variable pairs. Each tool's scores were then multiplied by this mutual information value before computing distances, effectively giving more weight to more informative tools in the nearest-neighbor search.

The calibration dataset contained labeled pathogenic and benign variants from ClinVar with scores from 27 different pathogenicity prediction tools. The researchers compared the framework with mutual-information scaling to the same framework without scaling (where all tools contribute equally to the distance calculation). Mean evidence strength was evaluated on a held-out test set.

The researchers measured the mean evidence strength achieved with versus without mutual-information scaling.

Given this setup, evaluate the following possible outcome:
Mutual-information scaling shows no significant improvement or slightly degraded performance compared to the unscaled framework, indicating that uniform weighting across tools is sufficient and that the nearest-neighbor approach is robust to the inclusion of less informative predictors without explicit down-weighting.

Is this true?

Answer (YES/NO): NO